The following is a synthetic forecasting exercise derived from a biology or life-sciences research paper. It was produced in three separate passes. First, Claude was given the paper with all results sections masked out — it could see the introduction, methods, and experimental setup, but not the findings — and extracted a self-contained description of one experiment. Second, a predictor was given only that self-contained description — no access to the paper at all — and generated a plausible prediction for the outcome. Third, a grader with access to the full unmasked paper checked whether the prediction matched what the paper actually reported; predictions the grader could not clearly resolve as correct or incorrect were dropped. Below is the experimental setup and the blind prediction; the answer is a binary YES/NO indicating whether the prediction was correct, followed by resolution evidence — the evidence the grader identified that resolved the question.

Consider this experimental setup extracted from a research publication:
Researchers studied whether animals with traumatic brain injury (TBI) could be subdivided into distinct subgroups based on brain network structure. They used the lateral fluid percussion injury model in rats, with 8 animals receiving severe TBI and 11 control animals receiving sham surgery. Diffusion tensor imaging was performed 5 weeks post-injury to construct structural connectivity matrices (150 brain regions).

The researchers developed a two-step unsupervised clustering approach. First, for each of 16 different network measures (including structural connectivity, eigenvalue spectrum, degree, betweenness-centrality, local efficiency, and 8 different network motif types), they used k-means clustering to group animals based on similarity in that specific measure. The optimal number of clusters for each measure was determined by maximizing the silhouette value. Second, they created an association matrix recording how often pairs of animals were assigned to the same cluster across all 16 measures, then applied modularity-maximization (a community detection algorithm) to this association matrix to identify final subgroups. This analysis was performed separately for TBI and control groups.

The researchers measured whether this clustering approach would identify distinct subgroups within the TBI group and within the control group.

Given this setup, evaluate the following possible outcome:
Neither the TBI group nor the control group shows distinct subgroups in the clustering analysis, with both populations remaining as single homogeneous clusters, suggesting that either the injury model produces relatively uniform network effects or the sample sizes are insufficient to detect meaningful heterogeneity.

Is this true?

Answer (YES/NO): NO